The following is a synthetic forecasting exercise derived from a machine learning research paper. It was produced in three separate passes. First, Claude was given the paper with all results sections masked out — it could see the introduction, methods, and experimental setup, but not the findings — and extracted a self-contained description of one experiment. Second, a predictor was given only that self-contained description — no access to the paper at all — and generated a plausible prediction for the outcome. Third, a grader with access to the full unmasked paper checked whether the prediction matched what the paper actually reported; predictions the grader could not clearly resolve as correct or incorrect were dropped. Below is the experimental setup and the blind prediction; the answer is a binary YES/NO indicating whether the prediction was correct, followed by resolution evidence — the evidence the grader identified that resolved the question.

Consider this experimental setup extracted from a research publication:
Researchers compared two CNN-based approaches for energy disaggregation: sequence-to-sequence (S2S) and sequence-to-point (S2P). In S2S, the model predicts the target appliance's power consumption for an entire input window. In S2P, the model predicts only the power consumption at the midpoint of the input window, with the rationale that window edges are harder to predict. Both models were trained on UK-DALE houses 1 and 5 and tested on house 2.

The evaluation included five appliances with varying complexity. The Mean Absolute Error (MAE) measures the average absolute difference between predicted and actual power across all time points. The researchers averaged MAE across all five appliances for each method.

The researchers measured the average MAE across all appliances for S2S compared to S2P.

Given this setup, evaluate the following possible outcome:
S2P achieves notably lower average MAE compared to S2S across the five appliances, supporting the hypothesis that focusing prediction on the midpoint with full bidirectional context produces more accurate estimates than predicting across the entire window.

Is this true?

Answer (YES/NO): YES